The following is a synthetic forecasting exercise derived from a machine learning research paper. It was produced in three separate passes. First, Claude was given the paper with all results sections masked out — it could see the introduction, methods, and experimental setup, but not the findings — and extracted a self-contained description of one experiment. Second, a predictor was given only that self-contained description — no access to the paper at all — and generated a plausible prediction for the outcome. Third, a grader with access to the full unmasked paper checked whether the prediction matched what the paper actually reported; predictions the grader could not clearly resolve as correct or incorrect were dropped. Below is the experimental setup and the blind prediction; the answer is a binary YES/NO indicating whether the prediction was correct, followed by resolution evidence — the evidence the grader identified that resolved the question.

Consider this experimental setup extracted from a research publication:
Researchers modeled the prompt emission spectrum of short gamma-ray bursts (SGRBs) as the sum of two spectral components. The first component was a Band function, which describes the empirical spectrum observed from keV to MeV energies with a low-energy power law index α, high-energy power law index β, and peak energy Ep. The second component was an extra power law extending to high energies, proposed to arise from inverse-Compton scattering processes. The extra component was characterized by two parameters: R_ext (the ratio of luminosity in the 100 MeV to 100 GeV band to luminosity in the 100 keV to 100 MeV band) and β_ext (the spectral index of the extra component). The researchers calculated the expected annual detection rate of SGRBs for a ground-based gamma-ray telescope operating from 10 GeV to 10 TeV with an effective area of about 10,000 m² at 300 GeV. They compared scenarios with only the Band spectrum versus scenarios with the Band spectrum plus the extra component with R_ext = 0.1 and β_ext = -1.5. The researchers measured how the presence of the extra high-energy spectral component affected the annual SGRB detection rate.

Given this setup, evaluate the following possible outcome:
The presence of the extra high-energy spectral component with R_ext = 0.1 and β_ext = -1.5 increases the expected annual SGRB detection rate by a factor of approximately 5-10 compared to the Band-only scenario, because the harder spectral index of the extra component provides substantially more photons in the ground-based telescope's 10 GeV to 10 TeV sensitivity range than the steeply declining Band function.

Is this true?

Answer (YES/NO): NO